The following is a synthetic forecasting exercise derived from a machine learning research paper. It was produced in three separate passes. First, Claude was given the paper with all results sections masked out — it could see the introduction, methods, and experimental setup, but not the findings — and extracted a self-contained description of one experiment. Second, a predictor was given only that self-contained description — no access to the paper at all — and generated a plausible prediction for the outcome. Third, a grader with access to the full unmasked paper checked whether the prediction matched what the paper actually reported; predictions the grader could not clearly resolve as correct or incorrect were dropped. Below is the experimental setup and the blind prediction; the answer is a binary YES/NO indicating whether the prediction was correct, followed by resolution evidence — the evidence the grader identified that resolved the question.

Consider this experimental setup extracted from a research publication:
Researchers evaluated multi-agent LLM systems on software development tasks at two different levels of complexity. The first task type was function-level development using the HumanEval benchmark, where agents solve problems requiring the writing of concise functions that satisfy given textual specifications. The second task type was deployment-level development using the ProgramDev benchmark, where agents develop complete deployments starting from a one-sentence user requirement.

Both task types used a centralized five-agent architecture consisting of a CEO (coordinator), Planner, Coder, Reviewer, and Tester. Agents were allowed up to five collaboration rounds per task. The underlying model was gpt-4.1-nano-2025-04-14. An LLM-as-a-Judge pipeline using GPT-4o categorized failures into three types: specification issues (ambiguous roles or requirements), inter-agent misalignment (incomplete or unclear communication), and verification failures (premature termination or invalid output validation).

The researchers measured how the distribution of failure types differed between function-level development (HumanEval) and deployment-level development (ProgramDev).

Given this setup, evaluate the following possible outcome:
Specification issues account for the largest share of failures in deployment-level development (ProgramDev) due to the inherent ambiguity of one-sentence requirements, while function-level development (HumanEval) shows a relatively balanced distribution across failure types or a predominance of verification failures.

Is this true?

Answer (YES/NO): NO